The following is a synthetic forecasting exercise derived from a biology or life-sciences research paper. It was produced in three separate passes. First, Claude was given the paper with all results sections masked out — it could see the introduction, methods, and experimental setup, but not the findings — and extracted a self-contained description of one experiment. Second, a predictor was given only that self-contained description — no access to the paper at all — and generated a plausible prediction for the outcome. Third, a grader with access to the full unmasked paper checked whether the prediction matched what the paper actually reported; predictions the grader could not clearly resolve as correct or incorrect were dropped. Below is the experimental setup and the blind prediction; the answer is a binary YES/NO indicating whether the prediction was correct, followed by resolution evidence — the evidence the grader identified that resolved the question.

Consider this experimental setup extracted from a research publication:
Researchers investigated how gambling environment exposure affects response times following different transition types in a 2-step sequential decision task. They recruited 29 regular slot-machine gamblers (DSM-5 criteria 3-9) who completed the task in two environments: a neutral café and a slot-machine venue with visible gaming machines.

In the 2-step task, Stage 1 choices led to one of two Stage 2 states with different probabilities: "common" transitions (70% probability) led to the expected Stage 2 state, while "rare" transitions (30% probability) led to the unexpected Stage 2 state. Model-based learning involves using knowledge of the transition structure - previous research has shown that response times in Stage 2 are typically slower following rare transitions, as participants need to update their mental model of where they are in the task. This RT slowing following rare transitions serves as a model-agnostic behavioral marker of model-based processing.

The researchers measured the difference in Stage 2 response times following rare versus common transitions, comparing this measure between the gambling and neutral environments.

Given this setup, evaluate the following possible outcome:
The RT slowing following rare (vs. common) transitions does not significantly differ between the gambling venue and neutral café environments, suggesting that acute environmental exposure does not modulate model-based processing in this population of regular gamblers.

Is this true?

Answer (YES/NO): NO